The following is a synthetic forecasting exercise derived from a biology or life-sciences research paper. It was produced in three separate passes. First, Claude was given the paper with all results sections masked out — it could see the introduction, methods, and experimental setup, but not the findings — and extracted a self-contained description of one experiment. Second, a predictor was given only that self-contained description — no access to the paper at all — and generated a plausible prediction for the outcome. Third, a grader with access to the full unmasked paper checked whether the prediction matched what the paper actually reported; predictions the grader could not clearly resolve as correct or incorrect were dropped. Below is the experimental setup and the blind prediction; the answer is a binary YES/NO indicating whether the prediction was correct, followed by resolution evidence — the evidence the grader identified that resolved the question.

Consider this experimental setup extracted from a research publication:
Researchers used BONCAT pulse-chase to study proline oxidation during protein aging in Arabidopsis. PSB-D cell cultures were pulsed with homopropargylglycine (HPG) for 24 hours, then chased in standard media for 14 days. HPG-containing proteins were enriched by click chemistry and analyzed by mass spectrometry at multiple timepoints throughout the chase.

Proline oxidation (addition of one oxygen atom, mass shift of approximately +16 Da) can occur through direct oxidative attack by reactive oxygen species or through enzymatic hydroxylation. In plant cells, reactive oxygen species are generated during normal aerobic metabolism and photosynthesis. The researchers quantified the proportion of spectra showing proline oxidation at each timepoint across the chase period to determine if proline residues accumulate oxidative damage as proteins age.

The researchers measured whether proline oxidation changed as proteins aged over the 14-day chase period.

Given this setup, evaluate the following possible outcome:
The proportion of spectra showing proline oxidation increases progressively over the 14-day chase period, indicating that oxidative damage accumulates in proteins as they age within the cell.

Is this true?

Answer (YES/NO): NO